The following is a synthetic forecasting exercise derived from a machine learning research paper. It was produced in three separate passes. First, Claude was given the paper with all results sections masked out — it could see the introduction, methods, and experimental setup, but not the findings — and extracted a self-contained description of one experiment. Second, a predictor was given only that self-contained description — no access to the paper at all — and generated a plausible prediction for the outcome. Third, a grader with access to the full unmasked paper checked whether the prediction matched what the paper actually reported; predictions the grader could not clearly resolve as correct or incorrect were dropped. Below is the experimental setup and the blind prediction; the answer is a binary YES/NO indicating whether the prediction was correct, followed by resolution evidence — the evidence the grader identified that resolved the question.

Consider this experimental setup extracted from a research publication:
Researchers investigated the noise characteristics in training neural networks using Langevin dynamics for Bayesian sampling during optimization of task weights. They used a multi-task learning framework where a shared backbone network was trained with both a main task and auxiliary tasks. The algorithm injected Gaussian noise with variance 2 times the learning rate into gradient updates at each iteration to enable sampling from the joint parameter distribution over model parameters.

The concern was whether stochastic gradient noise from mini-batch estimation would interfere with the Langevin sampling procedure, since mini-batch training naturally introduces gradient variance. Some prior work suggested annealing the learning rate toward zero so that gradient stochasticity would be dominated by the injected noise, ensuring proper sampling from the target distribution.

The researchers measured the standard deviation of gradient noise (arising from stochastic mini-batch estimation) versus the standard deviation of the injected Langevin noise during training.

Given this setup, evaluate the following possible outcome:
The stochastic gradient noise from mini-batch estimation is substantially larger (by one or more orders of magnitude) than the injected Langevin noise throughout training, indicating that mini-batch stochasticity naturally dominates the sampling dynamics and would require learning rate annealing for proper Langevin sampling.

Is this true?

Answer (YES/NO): NO